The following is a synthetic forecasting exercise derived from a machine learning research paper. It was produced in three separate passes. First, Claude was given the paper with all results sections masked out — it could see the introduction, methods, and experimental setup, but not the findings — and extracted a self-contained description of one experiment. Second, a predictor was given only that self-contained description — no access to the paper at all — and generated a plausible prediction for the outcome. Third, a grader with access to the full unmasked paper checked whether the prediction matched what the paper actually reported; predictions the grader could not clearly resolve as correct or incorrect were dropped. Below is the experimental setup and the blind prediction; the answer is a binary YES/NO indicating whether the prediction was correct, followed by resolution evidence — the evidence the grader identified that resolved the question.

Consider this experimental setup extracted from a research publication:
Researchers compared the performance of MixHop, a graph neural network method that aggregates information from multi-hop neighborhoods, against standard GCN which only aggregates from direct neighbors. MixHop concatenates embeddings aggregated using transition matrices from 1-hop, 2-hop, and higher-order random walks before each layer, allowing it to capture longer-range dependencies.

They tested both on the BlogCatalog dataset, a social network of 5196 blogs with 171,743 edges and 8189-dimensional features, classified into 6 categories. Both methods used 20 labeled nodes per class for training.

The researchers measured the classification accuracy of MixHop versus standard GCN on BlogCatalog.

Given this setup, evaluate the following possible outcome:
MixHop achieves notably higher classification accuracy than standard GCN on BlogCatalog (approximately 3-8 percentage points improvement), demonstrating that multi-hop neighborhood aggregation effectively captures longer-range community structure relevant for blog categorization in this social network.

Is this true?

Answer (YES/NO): NO